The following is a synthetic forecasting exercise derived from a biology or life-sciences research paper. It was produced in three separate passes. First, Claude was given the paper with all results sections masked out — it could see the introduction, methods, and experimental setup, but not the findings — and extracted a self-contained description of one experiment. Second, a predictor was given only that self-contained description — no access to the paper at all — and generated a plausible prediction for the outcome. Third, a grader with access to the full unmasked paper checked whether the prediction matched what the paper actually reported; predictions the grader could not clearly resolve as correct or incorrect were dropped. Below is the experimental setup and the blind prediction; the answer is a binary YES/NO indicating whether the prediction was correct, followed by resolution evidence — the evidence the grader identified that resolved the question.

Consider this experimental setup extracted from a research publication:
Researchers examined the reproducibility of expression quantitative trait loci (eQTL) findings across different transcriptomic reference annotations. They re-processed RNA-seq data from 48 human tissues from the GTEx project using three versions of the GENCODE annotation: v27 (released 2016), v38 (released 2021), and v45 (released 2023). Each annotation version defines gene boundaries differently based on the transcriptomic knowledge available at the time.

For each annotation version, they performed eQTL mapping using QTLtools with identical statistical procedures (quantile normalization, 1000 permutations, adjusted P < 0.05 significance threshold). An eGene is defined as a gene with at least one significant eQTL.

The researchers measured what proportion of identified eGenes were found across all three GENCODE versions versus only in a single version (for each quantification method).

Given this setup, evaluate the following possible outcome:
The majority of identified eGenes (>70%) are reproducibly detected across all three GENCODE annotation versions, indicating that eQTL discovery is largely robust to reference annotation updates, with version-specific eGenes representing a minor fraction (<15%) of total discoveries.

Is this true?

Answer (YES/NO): NO